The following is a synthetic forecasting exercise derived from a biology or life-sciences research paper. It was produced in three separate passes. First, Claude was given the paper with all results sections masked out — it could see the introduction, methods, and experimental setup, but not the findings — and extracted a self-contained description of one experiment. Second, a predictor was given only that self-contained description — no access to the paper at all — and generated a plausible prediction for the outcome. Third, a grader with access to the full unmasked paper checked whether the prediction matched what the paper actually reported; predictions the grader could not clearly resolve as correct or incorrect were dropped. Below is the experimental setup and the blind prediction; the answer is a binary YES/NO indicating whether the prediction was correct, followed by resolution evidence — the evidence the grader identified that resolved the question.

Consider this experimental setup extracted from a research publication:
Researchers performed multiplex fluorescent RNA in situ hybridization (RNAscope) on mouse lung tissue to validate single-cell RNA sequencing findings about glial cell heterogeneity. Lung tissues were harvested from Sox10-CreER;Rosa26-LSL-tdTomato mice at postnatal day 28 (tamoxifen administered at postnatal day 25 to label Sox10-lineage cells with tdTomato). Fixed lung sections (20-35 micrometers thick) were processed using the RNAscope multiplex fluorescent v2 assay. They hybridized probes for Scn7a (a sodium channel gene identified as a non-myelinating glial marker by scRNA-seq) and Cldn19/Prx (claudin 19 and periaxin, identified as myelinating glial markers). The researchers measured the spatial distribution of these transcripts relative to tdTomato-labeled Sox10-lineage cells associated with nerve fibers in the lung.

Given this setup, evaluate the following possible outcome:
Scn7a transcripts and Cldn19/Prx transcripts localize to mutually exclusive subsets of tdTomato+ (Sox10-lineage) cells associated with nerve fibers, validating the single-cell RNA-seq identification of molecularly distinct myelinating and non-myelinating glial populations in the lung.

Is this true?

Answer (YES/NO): YES